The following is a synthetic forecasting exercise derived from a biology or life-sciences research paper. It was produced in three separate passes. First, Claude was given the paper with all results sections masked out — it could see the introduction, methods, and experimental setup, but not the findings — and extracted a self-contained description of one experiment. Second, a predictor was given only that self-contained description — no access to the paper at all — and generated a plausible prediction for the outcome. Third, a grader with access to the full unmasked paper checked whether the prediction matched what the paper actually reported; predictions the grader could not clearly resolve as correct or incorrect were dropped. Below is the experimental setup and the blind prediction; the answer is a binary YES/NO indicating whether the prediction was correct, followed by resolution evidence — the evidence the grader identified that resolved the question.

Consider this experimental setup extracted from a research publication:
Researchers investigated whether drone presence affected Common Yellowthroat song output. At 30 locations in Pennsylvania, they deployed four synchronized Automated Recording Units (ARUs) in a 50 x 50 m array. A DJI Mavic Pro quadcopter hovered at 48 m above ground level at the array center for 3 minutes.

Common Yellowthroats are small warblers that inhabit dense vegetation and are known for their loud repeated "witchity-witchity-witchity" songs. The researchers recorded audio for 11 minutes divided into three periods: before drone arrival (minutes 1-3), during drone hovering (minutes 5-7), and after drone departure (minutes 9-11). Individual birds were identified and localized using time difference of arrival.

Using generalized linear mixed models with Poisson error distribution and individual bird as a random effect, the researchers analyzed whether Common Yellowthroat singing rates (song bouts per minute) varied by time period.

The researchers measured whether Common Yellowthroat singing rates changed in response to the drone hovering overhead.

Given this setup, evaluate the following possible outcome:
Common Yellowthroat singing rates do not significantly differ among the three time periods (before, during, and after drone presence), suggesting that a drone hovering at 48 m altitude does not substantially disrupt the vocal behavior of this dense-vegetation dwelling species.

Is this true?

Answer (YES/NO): YES